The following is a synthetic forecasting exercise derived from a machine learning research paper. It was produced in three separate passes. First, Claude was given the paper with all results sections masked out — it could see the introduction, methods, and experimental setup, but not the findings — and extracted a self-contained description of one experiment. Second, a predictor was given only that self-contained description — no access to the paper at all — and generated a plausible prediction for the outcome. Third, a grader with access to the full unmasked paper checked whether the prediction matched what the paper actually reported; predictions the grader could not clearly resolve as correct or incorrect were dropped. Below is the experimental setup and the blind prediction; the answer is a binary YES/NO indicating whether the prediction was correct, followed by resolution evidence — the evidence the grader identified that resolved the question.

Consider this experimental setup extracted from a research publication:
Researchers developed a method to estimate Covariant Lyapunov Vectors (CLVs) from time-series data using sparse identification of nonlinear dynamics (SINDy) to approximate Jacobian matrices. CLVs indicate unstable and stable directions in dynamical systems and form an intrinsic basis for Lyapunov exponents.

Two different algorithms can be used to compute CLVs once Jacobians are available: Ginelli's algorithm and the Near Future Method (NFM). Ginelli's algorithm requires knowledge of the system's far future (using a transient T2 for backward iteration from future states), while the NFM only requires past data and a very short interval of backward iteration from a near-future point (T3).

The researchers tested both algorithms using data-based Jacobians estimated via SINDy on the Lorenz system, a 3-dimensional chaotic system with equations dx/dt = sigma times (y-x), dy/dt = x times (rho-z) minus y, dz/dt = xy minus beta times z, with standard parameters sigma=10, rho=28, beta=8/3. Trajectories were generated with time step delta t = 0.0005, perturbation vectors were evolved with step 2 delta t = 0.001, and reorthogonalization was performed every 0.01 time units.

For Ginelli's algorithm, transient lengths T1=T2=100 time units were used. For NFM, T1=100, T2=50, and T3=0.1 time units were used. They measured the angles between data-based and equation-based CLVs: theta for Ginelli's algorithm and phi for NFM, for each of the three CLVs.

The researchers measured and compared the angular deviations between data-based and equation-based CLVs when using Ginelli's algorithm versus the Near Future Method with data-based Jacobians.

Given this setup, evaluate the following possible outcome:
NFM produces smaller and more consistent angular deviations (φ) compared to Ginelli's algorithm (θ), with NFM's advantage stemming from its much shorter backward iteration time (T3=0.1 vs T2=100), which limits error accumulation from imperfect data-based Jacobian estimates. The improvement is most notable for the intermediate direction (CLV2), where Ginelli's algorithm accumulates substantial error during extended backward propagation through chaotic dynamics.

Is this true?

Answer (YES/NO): NO